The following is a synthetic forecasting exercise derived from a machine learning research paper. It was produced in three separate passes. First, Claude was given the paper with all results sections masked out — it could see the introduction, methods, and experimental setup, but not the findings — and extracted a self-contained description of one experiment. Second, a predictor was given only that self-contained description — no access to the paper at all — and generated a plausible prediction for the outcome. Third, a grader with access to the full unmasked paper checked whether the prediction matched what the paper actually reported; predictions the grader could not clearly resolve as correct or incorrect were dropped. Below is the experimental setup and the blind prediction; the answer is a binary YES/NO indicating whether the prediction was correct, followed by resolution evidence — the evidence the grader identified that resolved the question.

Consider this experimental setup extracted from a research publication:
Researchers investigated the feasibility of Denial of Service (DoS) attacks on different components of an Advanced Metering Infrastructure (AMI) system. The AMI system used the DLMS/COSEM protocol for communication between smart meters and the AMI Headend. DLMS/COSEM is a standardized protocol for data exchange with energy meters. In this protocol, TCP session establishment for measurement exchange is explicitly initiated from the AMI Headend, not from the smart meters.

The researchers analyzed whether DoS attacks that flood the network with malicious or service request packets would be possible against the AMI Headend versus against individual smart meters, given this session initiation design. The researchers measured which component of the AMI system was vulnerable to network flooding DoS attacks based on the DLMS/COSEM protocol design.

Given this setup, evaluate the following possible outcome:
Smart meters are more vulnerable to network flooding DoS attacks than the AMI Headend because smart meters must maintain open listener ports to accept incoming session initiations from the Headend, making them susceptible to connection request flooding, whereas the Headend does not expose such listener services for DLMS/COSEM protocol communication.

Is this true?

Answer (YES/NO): YES